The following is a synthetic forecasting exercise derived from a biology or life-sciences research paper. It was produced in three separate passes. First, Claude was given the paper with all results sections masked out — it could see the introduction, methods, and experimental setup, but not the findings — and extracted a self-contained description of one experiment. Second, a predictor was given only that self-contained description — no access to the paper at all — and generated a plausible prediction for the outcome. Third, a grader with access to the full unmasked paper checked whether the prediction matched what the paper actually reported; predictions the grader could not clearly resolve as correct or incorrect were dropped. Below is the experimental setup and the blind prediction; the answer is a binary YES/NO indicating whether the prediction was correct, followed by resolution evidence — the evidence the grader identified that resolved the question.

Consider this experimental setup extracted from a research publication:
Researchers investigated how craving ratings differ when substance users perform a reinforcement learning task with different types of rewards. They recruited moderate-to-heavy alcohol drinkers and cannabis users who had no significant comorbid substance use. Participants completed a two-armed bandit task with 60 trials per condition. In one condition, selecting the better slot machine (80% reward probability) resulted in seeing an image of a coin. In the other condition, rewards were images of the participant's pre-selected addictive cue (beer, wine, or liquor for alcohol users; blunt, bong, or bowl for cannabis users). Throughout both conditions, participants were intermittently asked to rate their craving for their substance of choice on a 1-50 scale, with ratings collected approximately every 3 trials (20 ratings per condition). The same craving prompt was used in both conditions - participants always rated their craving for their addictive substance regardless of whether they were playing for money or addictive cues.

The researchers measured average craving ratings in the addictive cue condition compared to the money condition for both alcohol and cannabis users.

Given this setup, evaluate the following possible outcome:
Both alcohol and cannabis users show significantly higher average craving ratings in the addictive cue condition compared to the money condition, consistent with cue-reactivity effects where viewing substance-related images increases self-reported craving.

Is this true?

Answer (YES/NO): YES